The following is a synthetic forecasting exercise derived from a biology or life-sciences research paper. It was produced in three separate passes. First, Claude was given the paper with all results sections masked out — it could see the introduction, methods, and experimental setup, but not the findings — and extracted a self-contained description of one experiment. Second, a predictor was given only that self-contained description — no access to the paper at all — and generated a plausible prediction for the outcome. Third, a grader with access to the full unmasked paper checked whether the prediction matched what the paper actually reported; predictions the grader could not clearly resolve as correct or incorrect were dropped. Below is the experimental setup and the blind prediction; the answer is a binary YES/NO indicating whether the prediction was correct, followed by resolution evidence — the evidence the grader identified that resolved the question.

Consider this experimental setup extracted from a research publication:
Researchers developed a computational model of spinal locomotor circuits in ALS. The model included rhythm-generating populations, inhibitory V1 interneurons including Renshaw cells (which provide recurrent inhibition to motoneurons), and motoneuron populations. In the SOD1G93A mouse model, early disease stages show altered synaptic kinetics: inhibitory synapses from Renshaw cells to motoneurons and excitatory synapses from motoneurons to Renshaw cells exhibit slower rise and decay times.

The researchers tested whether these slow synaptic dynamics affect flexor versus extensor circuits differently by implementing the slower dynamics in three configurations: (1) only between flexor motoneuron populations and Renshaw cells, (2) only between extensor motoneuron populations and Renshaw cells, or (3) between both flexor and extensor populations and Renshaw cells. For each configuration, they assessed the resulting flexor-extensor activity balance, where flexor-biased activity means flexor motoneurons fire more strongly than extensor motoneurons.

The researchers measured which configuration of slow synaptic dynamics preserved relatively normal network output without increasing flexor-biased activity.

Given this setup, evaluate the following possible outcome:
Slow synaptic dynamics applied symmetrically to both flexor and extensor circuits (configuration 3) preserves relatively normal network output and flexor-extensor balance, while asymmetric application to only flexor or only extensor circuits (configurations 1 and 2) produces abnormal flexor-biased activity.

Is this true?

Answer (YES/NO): NO